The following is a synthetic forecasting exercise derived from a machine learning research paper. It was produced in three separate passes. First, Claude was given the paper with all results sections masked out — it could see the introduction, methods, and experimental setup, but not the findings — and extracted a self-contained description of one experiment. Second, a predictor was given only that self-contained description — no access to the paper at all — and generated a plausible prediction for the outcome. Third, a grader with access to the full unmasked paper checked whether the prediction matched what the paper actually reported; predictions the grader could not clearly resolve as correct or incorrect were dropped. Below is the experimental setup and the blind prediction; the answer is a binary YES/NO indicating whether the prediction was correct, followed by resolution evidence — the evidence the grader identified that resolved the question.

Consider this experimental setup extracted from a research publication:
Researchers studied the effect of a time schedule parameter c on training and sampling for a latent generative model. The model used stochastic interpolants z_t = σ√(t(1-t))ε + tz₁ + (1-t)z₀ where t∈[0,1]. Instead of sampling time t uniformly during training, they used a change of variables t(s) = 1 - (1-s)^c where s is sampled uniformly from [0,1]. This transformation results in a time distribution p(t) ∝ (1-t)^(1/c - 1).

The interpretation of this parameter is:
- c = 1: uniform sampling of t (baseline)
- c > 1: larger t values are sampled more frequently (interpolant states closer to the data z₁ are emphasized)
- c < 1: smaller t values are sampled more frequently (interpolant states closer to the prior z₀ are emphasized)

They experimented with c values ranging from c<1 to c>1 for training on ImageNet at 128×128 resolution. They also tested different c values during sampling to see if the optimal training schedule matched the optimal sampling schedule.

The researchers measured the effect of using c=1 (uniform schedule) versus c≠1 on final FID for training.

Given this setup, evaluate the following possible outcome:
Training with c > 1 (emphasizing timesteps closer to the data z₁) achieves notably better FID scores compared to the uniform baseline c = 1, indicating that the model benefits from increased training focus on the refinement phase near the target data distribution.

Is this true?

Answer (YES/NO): NO